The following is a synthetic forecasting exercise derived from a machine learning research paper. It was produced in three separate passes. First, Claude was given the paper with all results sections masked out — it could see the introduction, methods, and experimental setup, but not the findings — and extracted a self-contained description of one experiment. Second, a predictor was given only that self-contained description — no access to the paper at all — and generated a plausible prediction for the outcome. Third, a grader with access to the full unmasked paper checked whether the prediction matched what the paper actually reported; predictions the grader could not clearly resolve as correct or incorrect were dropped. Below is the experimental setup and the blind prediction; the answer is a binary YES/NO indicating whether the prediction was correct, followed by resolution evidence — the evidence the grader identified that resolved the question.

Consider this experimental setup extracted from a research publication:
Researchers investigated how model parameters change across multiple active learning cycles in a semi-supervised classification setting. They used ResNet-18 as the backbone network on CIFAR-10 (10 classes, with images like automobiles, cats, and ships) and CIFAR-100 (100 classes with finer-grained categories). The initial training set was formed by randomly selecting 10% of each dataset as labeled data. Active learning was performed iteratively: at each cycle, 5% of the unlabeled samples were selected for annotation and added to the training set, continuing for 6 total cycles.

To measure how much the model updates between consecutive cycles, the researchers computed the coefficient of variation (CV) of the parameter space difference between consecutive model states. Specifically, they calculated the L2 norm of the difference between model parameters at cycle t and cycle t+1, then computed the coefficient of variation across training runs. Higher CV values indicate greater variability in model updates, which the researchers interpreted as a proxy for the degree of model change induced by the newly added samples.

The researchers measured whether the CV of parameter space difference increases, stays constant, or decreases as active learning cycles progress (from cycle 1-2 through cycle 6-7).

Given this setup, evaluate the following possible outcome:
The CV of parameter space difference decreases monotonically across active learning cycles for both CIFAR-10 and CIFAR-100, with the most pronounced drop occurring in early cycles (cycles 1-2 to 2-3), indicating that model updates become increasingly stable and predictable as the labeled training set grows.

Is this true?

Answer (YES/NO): NO